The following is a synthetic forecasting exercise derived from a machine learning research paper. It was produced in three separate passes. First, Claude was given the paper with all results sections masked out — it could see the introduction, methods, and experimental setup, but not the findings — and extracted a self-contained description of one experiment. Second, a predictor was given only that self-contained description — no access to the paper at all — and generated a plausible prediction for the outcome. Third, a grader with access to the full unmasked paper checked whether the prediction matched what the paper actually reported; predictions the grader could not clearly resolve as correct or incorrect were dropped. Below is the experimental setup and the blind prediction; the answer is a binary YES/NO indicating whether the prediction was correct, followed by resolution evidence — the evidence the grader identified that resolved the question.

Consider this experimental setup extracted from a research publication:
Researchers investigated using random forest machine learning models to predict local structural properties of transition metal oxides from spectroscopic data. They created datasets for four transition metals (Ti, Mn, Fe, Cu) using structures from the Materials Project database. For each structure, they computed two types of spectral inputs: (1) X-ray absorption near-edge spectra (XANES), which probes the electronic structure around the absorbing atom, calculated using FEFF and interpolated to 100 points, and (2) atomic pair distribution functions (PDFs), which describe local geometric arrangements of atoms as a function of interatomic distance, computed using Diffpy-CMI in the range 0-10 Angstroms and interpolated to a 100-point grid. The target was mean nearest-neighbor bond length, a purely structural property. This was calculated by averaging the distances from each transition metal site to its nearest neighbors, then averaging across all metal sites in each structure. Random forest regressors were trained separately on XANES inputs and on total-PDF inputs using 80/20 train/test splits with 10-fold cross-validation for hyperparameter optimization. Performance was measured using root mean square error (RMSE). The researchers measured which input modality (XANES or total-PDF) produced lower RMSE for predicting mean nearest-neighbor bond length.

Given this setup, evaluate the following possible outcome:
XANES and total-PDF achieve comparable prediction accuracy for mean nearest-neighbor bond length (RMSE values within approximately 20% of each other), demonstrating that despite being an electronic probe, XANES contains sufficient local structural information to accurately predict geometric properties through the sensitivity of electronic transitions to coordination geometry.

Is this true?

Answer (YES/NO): NO